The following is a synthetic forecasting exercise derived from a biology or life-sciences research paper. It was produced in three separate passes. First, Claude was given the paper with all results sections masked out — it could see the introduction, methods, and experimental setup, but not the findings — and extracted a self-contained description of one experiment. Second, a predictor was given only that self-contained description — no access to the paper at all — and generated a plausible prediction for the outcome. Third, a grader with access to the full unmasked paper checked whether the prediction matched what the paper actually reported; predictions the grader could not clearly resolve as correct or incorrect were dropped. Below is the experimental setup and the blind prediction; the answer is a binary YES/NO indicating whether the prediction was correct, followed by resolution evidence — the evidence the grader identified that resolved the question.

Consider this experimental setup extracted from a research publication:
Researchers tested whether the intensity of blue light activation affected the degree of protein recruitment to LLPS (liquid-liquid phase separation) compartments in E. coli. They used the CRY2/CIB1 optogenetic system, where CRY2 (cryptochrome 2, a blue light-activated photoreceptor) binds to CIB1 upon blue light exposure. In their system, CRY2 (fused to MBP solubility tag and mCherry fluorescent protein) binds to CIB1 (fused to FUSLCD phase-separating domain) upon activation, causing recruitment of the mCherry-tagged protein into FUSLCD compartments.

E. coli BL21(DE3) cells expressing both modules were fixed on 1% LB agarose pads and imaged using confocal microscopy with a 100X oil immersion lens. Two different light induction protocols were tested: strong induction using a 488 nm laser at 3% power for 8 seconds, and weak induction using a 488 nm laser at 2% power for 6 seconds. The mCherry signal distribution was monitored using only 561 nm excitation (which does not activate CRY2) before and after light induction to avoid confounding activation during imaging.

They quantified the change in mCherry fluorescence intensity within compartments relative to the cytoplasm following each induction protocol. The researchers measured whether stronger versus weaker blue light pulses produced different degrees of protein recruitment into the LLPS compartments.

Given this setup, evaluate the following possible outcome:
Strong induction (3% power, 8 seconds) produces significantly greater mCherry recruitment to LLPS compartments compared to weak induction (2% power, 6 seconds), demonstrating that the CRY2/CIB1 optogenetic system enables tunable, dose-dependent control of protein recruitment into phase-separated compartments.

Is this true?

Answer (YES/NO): YES